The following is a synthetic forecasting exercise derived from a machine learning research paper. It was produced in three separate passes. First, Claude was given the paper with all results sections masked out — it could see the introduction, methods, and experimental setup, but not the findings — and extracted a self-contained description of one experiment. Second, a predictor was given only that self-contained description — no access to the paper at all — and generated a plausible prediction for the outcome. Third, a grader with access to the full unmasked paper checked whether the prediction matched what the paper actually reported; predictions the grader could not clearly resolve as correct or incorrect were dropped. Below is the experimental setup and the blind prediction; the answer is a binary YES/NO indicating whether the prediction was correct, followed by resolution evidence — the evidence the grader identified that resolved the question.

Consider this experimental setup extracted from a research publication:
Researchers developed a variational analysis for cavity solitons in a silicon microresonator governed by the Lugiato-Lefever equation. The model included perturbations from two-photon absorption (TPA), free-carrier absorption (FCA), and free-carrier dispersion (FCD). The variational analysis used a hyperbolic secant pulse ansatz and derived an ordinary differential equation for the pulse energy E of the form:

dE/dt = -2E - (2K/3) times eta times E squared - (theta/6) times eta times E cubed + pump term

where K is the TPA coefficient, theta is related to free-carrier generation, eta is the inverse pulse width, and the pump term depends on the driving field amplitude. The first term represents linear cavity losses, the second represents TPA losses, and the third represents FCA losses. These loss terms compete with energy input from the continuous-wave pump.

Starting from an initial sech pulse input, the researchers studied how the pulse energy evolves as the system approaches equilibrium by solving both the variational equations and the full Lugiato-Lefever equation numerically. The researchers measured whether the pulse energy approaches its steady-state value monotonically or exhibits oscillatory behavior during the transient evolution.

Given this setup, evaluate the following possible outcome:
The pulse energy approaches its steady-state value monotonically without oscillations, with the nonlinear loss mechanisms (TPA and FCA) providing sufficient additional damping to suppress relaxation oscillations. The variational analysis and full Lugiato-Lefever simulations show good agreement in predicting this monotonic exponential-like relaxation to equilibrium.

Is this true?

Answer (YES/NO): NO